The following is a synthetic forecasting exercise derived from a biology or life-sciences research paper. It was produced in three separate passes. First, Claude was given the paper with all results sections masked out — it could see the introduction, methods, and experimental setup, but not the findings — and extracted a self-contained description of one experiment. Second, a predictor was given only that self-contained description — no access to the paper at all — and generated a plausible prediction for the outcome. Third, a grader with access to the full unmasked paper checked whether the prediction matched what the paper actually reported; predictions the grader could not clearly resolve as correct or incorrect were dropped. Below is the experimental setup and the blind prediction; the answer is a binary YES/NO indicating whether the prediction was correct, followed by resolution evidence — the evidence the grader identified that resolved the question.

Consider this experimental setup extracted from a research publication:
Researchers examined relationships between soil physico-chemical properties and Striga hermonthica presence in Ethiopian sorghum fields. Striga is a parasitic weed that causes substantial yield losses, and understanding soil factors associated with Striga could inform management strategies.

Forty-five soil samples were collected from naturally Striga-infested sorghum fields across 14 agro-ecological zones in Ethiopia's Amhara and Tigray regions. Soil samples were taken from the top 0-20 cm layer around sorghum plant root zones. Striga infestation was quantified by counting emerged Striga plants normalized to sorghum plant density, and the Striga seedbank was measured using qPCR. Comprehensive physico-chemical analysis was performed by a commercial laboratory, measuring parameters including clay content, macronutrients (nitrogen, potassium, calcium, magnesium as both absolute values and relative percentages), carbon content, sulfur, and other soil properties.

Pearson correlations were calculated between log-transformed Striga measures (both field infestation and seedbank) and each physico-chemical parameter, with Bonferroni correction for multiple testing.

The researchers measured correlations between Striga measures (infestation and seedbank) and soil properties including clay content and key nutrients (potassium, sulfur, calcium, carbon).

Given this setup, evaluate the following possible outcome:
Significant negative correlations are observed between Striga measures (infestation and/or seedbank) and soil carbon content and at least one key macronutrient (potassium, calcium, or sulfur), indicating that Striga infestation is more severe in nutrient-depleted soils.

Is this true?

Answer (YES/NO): YES